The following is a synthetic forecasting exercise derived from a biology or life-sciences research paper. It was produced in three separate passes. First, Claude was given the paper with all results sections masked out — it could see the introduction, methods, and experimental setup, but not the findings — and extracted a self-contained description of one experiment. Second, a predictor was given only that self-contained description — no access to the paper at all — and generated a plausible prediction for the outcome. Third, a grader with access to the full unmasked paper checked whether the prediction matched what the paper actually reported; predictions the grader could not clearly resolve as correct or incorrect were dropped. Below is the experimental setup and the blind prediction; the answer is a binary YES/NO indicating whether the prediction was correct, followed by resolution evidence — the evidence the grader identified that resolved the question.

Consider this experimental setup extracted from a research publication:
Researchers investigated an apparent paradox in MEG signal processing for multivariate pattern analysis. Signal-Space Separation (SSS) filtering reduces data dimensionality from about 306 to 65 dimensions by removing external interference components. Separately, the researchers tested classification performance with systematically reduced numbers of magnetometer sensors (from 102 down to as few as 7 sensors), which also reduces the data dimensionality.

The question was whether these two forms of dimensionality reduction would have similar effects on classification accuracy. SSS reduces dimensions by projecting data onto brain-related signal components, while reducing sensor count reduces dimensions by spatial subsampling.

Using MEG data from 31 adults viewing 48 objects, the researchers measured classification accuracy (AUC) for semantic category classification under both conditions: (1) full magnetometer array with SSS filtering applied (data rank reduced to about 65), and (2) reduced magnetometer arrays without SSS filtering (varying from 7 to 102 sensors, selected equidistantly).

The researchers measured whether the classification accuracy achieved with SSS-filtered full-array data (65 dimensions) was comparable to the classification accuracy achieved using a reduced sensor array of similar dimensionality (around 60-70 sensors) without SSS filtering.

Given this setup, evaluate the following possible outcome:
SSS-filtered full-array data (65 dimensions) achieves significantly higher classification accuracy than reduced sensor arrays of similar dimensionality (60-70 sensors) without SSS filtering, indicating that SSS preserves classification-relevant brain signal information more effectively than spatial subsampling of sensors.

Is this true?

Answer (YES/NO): NO